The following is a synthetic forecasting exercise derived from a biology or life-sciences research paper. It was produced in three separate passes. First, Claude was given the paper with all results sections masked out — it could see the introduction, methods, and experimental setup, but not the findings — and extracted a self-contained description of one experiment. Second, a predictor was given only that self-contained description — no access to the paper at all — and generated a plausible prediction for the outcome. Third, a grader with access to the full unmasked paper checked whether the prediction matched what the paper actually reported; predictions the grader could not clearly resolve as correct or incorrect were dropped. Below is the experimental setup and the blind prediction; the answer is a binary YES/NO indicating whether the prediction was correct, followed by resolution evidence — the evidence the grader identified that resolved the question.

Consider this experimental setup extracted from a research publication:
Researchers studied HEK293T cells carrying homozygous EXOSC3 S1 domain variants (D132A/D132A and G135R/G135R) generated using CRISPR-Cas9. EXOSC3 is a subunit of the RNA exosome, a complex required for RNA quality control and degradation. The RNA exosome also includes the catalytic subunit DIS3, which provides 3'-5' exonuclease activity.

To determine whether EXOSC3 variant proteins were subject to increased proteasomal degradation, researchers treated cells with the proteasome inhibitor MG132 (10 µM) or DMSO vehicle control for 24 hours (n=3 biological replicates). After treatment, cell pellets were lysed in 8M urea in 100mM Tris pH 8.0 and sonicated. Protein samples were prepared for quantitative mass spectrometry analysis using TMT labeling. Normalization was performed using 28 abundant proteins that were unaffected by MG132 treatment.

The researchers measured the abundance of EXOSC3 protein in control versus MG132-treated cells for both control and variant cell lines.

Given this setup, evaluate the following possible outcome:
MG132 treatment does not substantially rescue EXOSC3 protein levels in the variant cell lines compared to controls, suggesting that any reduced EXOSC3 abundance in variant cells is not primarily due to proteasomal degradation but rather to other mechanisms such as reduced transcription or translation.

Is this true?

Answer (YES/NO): YES